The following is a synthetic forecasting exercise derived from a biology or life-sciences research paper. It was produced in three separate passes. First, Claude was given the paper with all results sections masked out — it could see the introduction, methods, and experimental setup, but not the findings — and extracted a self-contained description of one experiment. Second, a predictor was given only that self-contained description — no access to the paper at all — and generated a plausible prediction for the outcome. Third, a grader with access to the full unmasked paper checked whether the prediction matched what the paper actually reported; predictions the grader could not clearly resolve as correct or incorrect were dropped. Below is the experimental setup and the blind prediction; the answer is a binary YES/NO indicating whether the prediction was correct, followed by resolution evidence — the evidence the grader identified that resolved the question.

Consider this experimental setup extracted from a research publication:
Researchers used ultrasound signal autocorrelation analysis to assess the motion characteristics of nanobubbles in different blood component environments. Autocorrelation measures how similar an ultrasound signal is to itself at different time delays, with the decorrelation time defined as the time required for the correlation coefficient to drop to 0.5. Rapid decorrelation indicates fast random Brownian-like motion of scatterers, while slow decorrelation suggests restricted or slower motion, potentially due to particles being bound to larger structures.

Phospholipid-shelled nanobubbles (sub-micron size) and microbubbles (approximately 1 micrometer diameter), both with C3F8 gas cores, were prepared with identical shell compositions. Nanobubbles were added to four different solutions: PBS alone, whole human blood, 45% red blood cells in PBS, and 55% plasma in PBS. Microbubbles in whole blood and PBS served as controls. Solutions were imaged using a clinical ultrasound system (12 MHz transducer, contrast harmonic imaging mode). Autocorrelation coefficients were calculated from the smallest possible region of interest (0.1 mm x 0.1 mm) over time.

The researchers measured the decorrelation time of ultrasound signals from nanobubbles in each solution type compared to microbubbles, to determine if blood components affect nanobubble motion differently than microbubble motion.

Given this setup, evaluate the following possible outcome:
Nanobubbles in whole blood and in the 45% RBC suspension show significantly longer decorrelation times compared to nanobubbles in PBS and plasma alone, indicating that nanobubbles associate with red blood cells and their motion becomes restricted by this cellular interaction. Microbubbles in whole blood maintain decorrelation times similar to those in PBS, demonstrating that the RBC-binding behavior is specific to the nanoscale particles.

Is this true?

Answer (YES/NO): NO